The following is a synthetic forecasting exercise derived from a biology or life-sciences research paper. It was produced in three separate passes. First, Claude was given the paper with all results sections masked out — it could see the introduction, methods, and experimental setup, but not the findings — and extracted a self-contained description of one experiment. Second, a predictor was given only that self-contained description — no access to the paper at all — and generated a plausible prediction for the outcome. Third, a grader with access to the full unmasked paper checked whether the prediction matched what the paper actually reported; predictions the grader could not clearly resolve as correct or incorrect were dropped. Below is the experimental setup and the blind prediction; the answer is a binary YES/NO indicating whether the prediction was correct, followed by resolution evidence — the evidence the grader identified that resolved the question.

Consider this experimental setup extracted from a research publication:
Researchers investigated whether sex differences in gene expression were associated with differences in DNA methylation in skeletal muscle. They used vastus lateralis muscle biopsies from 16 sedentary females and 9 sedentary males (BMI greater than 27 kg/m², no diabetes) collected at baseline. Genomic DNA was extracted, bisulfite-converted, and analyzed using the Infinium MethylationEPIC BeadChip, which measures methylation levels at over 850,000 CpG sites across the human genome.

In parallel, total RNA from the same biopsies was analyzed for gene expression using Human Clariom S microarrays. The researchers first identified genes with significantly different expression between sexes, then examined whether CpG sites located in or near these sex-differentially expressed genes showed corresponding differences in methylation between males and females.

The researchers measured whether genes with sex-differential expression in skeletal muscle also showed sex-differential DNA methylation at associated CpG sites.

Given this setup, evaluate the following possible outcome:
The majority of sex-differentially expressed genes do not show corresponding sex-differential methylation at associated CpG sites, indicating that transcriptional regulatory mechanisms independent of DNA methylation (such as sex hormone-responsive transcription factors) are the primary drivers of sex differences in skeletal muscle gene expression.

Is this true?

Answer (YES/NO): NO